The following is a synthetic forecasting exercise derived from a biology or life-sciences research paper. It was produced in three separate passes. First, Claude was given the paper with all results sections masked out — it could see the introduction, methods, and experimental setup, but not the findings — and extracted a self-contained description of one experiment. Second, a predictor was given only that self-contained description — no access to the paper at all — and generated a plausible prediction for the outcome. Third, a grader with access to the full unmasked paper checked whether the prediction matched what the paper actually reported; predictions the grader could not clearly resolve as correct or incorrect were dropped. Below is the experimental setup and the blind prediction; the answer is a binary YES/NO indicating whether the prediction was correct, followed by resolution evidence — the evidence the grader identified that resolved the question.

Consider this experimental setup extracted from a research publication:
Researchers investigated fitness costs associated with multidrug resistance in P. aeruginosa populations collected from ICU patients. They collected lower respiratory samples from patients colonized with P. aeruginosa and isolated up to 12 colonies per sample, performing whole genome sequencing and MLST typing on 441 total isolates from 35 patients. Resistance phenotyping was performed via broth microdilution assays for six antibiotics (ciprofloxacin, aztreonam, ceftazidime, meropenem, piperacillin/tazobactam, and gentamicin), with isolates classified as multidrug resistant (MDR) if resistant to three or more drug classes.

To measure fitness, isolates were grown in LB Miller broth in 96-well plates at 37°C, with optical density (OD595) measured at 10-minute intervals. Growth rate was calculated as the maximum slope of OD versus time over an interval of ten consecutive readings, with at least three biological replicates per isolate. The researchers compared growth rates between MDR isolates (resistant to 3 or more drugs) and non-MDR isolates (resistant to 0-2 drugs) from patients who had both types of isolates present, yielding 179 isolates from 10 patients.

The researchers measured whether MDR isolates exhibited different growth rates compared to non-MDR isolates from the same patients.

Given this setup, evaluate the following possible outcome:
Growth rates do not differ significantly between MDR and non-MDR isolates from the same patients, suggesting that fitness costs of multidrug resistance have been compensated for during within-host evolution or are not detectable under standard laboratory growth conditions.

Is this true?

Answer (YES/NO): NO